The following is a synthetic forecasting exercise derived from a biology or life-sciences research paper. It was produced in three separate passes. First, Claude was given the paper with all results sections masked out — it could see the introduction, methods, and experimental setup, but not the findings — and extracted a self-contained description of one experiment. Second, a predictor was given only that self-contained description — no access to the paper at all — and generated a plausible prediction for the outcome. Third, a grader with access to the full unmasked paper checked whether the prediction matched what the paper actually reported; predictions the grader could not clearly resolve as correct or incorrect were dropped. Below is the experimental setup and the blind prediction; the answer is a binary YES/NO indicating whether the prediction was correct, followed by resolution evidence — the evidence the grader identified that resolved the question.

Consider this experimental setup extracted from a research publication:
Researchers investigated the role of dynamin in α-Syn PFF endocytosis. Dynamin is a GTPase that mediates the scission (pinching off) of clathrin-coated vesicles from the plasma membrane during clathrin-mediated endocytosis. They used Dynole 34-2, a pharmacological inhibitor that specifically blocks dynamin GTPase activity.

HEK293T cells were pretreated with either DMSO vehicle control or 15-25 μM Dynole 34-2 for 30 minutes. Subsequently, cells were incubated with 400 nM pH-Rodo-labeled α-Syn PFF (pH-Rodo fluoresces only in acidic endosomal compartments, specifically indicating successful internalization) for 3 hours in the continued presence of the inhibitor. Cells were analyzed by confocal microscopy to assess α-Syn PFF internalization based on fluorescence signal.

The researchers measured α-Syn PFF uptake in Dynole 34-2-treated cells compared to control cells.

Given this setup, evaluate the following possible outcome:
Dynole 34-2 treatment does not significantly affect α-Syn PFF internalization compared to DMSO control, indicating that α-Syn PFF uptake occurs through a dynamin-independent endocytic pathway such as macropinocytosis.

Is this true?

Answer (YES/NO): NO